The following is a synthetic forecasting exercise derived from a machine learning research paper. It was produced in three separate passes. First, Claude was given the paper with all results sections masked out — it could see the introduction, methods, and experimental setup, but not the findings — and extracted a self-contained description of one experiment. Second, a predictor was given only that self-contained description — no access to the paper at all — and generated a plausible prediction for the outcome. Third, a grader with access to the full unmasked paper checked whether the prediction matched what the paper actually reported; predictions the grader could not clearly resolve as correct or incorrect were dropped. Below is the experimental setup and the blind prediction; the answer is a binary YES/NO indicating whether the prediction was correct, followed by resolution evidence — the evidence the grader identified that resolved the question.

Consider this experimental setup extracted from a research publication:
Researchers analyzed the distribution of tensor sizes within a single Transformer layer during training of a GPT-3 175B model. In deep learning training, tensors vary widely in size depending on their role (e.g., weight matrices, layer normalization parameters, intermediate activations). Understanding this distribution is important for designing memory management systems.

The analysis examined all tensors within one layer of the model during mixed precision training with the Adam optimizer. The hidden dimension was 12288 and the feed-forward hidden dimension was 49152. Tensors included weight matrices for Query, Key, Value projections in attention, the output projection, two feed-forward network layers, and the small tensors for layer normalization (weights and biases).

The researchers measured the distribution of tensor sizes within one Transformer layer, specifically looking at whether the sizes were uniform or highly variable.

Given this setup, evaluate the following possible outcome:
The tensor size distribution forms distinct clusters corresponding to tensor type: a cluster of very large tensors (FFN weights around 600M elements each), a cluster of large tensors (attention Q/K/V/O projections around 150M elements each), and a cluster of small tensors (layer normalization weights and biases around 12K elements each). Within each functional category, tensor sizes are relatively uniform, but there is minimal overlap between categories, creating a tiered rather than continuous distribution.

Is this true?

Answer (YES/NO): YES